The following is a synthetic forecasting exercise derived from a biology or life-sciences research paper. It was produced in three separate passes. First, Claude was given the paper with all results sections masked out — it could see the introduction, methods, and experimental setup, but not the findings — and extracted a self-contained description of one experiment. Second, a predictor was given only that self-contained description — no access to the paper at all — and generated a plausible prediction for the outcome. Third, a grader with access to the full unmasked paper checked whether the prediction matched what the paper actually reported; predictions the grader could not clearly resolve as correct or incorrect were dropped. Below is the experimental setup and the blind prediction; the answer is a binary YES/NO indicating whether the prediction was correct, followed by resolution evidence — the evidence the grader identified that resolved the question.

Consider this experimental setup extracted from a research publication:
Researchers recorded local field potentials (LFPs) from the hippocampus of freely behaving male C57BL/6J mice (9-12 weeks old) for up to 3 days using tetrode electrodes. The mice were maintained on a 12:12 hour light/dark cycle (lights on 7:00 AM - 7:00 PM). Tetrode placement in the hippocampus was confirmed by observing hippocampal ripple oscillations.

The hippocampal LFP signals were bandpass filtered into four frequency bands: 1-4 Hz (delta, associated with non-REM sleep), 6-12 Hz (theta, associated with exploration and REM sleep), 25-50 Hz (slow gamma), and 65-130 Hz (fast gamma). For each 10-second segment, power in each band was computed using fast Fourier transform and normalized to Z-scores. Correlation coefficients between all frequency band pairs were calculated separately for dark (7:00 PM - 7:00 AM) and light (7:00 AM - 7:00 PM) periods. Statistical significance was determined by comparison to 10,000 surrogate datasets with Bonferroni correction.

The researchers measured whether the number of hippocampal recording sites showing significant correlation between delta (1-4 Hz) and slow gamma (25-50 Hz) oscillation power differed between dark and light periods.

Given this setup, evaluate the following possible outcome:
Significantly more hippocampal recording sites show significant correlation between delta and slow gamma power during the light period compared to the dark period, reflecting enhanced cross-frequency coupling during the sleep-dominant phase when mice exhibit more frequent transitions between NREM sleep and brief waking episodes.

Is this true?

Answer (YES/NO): NO